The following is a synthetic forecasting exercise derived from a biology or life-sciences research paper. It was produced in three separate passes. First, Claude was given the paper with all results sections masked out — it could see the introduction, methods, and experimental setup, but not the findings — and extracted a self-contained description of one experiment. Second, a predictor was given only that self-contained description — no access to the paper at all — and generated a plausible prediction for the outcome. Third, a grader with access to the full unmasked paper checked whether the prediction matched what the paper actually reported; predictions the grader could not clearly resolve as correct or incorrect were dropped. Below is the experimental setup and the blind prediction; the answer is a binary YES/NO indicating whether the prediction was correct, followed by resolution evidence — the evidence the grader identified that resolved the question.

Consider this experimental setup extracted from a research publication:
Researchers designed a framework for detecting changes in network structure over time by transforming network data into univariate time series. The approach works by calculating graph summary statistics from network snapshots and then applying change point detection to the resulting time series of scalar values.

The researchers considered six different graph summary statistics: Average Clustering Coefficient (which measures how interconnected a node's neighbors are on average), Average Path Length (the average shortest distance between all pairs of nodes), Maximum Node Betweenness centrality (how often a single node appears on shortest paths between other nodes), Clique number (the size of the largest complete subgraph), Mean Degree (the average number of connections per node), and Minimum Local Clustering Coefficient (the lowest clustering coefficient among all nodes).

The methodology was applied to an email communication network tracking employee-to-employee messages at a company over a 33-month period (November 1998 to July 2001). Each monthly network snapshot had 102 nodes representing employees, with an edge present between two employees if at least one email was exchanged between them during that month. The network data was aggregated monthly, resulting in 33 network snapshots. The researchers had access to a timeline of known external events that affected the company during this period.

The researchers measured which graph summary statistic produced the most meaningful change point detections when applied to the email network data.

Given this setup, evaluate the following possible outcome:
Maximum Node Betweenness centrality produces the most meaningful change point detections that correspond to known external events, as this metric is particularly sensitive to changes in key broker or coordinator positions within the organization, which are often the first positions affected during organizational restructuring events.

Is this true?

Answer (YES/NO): NO